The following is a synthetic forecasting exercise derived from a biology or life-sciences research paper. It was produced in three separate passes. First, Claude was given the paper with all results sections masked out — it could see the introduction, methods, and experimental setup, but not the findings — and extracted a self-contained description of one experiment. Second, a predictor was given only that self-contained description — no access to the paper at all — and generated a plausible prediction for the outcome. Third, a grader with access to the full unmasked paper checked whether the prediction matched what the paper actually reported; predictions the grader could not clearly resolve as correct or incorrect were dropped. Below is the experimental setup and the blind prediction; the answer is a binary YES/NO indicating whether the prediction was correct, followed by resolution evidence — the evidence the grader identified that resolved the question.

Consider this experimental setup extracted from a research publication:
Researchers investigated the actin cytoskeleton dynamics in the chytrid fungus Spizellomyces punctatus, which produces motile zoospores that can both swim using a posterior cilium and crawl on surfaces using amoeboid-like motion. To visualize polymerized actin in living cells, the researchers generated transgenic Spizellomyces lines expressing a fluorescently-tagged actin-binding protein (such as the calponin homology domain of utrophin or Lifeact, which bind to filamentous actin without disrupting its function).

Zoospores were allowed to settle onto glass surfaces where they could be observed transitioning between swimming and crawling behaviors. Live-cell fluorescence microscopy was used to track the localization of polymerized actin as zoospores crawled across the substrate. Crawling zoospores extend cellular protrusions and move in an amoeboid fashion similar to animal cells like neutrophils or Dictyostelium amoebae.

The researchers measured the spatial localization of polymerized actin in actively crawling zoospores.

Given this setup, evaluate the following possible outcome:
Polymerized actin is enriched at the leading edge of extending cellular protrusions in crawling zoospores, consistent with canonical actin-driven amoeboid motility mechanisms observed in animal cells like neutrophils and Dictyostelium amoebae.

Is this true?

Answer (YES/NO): YES